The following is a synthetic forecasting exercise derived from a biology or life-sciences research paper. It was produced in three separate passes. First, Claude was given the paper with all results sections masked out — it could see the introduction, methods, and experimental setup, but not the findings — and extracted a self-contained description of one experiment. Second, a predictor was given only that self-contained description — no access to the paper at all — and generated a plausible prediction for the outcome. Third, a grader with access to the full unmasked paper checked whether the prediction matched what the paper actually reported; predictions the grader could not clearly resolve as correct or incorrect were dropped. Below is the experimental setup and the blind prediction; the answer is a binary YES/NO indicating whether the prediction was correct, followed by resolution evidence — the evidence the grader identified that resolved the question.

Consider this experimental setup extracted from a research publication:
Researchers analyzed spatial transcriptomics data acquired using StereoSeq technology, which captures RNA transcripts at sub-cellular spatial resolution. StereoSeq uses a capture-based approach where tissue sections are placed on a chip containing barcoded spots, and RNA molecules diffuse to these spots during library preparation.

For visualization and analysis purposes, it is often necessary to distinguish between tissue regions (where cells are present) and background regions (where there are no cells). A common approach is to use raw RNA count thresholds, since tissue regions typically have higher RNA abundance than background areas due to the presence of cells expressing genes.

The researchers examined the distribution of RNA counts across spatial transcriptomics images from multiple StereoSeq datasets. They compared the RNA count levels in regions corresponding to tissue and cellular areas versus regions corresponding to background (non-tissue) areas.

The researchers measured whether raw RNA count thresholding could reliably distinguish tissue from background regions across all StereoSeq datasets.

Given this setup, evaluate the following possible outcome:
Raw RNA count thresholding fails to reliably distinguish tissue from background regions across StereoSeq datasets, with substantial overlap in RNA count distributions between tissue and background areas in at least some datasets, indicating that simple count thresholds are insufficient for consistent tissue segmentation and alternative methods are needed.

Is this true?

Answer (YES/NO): YES